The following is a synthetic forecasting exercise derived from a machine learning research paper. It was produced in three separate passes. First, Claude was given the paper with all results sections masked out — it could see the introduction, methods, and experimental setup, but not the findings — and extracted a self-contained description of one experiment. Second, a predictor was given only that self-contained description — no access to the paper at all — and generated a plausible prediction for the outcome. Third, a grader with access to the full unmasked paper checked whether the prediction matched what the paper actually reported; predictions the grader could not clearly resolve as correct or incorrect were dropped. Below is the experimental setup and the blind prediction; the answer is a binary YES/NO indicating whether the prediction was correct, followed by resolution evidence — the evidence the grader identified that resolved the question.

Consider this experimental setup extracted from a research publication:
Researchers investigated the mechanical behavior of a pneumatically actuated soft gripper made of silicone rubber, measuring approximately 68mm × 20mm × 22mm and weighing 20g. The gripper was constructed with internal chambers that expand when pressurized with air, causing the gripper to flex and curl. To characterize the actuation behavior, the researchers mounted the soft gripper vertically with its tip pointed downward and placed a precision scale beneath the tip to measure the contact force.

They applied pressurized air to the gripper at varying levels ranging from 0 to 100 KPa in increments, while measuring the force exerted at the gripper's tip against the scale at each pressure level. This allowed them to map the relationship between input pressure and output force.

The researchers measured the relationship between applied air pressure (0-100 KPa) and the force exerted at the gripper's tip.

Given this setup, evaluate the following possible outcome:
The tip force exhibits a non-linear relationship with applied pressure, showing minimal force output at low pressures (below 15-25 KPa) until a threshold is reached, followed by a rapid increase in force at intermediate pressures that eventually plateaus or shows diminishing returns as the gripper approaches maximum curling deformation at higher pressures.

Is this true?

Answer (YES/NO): NO